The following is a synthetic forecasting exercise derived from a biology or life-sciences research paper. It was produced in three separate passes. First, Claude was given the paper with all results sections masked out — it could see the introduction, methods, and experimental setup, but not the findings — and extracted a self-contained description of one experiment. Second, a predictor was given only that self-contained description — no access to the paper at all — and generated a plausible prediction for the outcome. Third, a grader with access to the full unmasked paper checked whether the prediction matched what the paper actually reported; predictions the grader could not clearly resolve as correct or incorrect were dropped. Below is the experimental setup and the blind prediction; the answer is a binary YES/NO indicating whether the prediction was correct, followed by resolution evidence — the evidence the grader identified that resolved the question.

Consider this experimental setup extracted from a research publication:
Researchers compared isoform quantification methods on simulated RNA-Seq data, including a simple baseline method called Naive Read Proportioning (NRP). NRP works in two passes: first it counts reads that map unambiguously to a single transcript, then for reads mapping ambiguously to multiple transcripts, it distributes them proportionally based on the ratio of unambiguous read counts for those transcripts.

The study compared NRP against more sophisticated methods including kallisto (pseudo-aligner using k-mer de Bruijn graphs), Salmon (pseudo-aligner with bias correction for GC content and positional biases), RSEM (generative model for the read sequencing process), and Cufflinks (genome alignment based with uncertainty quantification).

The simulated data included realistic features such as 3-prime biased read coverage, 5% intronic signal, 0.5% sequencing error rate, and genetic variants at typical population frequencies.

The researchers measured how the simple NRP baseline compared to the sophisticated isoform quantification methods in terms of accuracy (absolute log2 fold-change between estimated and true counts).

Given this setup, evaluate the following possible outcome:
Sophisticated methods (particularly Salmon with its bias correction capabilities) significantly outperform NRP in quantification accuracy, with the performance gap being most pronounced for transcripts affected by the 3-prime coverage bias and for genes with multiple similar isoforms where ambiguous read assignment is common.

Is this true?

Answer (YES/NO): NO